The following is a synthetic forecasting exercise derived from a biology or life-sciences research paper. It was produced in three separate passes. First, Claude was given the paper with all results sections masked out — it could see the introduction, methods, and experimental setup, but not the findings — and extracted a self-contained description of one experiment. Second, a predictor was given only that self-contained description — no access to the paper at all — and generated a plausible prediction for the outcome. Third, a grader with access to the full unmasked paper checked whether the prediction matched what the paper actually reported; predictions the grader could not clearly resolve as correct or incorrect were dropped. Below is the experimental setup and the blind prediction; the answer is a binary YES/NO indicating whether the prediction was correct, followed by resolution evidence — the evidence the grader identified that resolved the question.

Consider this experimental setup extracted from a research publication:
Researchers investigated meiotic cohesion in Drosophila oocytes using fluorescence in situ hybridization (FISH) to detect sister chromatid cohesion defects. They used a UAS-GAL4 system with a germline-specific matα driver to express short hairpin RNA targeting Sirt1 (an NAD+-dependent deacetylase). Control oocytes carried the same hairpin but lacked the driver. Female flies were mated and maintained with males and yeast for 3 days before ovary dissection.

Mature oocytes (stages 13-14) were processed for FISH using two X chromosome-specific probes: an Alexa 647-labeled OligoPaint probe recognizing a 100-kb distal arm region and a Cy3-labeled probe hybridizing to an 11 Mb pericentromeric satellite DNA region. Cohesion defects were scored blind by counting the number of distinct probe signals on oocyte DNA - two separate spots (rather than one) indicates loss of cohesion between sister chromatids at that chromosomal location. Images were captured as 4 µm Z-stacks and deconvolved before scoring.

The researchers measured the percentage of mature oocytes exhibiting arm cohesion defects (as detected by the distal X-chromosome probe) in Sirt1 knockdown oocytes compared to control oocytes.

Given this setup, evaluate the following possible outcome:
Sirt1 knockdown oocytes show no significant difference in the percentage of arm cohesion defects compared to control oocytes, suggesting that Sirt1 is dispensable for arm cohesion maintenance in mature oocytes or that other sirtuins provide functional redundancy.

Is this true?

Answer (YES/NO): NO